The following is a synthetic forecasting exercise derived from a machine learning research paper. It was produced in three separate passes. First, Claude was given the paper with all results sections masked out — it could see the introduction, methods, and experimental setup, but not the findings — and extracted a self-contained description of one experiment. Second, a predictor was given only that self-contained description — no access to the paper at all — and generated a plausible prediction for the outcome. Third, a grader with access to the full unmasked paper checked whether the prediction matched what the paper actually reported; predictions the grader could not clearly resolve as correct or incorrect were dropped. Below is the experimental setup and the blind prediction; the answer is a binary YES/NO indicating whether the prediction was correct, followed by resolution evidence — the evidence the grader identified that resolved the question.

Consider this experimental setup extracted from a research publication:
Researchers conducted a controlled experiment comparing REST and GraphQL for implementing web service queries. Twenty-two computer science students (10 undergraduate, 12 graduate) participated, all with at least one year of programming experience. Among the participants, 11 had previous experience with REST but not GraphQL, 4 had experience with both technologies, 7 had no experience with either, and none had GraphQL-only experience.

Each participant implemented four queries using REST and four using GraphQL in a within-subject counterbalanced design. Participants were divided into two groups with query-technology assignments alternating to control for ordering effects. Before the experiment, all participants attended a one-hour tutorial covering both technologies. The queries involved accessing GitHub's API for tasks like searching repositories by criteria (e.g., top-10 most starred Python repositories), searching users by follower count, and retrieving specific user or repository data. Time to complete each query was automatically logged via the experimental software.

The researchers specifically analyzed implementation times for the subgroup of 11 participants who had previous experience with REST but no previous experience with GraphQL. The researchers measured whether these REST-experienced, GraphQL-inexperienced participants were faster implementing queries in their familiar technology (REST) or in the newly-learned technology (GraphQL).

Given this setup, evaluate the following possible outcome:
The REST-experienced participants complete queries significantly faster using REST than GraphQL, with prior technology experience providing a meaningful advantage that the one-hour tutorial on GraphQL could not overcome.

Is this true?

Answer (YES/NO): NO